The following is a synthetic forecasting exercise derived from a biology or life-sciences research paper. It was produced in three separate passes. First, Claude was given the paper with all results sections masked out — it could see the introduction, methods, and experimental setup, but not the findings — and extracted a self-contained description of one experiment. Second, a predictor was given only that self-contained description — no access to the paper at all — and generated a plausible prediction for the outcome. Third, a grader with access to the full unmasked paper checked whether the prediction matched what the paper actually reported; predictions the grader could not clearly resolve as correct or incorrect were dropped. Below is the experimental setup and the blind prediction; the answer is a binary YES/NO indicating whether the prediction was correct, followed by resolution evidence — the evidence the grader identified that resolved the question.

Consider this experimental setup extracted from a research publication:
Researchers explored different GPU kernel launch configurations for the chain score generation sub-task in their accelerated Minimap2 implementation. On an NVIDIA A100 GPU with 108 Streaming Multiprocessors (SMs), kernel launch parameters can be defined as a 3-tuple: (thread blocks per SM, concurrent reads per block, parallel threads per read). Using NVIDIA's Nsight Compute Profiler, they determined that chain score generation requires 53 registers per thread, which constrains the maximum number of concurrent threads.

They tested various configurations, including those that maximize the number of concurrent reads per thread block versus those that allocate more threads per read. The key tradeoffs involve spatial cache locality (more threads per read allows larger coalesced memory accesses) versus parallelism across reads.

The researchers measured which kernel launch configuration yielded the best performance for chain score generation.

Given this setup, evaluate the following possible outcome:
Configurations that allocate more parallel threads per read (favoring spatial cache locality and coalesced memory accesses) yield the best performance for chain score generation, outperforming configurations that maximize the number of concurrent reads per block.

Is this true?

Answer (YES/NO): YES